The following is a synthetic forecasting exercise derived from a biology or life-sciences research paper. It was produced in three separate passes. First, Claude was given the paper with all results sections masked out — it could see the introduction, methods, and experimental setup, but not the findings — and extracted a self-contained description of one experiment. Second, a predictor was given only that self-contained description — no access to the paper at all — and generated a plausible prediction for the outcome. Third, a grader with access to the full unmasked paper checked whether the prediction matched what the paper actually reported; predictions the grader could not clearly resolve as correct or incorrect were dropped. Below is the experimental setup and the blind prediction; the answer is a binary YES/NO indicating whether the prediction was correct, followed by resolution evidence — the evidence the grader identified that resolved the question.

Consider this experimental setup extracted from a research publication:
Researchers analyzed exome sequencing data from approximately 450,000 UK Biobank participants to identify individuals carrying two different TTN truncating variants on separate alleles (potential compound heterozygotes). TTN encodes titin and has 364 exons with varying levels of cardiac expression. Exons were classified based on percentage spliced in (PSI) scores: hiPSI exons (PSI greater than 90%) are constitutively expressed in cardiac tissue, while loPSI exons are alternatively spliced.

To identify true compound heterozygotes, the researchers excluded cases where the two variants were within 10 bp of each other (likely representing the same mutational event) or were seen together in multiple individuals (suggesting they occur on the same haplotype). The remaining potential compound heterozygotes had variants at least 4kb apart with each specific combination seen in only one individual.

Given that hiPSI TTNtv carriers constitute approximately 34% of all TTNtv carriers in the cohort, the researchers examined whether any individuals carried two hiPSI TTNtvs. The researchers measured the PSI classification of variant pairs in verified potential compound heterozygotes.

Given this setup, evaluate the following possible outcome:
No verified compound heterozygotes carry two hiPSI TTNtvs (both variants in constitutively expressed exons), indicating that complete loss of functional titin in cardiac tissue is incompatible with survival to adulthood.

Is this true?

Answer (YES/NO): YES